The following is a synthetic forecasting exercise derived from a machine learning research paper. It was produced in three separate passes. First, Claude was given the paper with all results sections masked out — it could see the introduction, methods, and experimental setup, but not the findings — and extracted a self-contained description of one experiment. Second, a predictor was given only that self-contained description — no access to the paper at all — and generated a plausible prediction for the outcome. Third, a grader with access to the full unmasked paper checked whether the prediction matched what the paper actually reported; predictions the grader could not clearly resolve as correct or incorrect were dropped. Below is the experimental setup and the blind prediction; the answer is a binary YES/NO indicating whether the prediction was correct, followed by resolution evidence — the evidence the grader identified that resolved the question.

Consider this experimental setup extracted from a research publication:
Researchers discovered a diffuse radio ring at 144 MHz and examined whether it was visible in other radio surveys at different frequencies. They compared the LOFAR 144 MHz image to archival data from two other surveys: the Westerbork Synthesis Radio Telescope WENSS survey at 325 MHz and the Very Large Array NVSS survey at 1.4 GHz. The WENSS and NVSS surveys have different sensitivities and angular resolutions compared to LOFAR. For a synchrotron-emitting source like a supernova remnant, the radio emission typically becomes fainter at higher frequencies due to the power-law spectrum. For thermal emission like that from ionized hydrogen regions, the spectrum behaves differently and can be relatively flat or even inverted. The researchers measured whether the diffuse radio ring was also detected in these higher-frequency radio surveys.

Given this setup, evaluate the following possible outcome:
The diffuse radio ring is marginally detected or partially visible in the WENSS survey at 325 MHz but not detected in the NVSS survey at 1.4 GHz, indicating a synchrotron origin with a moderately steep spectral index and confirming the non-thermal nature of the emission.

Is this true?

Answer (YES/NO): NO